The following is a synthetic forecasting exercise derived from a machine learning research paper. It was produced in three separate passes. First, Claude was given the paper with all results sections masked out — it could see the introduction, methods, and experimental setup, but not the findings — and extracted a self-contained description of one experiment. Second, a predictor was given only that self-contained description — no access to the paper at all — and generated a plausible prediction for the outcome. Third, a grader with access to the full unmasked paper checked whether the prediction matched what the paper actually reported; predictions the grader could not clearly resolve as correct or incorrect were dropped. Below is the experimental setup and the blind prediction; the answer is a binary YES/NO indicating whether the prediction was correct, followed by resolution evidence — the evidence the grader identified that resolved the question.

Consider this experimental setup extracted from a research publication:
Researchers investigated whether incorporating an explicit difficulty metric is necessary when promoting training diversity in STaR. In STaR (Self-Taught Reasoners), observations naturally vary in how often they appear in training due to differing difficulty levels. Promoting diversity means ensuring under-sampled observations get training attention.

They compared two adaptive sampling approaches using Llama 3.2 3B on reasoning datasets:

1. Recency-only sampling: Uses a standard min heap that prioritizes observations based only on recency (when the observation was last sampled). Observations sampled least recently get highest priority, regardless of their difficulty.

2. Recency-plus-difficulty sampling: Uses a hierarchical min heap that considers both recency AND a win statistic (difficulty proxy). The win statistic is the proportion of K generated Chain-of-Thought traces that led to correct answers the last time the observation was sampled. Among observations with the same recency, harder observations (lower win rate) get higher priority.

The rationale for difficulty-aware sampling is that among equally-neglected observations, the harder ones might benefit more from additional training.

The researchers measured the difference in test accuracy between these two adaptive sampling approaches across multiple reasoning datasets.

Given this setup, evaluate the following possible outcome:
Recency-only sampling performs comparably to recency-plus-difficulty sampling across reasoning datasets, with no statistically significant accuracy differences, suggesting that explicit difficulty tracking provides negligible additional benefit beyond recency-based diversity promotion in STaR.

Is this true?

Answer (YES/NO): NO